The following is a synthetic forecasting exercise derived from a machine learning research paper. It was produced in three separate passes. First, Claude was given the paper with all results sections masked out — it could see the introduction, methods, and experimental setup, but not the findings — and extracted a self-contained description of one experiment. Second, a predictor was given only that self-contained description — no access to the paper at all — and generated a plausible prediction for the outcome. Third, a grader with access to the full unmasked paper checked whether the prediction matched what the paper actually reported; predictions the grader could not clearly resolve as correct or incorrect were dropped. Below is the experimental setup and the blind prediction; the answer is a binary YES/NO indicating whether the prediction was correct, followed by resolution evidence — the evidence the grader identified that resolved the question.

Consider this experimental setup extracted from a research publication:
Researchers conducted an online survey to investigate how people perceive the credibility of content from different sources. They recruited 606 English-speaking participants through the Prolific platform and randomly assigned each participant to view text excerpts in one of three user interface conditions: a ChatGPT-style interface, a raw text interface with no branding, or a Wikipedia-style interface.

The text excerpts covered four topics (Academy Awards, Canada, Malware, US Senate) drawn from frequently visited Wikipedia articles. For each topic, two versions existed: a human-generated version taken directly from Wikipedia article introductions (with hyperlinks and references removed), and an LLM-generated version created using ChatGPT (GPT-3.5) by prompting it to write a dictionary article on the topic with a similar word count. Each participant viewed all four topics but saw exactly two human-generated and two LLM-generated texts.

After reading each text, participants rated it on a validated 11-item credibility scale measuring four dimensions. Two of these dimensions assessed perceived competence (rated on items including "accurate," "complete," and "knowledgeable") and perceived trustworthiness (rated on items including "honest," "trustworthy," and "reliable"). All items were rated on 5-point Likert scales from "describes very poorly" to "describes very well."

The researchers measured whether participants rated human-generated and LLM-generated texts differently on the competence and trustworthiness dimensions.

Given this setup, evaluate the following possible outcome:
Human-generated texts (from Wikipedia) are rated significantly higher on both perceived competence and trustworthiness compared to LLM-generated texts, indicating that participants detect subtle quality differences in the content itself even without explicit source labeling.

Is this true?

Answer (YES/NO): NO